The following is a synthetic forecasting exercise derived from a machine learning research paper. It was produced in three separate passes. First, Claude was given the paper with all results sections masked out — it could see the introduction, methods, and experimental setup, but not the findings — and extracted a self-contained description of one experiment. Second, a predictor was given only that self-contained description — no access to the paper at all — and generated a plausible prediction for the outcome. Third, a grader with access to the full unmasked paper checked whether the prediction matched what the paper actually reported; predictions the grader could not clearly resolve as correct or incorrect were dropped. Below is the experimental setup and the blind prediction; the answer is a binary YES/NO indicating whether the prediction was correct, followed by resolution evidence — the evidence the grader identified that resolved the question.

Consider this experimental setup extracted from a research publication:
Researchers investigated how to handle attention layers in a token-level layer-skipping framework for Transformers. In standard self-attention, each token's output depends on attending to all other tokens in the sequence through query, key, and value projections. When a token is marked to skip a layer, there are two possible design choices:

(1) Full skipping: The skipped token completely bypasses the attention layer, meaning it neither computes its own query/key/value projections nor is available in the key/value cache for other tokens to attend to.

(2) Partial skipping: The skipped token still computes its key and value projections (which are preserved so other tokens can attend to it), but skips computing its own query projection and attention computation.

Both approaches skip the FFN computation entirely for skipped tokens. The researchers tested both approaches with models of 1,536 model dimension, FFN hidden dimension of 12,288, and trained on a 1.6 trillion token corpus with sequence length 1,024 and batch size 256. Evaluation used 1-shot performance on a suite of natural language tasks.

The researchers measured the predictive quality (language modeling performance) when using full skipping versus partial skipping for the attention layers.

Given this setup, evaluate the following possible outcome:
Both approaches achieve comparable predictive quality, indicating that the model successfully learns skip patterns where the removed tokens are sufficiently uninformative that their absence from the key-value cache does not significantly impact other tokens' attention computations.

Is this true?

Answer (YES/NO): NO